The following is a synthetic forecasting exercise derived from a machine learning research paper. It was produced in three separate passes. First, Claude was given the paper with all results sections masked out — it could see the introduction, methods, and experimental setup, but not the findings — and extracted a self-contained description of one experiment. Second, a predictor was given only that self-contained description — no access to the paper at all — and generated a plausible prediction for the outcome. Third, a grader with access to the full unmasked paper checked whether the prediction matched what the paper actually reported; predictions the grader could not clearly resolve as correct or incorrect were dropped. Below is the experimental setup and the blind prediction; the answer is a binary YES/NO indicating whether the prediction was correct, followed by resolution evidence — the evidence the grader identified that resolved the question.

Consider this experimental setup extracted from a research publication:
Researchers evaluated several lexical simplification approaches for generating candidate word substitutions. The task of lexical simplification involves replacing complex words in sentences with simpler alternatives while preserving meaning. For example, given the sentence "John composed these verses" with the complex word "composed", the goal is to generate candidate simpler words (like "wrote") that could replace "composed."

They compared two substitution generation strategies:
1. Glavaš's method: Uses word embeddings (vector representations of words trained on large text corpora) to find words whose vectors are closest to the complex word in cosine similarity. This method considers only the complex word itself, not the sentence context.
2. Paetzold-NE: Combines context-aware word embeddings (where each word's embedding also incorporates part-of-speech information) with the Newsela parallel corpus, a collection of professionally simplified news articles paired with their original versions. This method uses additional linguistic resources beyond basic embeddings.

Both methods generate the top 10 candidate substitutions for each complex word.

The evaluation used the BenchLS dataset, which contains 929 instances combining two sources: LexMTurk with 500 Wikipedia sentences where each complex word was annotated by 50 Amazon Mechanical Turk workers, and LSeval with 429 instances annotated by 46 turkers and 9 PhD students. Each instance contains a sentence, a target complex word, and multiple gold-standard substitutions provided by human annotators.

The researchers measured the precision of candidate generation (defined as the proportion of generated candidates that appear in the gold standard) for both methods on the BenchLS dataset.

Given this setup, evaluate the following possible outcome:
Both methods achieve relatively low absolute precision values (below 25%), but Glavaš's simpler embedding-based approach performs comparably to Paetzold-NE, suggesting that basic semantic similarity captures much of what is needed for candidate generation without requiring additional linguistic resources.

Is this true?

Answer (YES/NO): NO